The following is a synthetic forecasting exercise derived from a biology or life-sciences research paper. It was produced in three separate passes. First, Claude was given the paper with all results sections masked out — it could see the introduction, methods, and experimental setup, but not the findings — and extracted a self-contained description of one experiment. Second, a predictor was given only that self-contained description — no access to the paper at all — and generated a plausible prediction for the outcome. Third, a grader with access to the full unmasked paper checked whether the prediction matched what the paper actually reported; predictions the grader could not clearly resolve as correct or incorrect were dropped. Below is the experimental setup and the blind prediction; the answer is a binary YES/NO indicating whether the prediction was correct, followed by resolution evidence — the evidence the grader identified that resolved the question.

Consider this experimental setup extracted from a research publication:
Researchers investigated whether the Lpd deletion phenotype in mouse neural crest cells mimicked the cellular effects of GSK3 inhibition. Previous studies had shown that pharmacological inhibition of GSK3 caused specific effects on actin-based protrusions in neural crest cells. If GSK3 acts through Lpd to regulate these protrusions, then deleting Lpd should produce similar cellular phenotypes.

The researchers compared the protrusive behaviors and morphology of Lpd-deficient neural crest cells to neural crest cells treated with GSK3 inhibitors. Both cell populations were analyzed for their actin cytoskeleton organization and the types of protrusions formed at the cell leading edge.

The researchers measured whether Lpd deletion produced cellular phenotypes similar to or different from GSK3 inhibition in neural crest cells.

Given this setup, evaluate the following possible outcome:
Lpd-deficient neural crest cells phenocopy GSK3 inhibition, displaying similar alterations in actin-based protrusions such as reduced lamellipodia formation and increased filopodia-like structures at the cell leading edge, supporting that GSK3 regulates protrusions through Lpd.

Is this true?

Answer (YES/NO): YES